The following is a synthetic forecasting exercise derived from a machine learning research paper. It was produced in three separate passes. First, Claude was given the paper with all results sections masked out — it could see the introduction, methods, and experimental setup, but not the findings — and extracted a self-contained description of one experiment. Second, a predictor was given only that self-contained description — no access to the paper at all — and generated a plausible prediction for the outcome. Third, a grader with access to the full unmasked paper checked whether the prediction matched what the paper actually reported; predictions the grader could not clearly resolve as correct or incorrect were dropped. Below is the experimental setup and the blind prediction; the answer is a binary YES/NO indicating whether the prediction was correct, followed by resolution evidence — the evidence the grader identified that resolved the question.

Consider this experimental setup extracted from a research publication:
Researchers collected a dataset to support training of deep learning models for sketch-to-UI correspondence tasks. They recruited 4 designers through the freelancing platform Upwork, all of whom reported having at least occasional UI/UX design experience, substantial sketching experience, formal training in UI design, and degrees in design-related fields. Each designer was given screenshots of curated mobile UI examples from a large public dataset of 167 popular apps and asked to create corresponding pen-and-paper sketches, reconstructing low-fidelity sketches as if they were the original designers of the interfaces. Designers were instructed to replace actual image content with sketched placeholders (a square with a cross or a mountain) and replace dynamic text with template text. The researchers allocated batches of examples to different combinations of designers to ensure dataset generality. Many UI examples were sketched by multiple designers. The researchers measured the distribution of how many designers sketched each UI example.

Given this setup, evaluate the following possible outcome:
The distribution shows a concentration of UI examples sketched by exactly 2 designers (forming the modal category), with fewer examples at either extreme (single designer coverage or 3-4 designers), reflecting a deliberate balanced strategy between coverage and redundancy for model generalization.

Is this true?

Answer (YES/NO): YES